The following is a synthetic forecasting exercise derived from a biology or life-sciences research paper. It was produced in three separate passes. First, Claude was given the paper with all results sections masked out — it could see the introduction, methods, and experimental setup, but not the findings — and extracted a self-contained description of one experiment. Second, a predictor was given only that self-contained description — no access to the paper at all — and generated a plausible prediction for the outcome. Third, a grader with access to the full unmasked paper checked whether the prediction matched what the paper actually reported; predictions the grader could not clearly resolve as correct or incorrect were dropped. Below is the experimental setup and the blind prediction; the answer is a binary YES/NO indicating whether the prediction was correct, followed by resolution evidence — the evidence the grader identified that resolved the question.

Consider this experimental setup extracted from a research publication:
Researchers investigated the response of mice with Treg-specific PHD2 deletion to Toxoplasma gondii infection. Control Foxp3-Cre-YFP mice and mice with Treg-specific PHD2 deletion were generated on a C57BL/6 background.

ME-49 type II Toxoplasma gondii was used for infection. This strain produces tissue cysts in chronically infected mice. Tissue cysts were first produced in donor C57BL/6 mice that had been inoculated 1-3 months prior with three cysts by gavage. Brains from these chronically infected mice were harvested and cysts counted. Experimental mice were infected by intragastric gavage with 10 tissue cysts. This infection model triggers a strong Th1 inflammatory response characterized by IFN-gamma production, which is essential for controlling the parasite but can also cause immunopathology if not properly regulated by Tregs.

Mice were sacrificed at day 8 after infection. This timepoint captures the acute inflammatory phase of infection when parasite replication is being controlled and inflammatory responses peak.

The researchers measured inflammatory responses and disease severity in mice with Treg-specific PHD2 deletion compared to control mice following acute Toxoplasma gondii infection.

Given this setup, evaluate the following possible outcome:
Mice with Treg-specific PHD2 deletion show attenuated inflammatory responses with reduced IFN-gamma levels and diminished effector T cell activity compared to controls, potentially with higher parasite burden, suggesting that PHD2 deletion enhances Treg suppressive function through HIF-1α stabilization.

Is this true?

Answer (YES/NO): NO